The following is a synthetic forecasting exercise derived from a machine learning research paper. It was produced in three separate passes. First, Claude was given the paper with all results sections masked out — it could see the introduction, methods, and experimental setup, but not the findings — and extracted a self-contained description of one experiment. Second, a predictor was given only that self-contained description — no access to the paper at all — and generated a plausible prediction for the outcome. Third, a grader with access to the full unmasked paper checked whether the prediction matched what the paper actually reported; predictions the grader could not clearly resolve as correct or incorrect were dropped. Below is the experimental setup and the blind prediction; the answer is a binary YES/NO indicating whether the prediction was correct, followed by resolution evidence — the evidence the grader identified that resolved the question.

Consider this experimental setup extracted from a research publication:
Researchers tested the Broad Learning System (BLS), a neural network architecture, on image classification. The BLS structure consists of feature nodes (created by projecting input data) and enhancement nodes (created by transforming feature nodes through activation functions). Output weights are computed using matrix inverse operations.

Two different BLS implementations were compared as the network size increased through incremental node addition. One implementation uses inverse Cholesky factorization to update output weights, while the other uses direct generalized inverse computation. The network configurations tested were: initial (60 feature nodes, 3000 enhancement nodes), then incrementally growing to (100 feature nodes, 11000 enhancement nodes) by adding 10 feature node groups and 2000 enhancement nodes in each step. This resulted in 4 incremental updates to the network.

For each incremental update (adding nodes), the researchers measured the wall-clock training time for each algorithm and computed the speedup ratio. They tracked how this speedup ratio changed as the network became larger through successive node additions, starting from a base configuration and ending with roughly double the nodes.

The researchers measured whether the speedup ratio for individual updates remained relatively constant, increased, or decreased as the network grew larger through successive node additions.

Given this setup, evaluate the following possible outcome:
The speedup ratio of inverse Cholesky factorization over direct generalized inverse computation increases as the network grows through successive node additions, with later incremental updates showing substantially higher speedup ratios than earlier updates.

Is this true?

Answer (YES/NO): NO